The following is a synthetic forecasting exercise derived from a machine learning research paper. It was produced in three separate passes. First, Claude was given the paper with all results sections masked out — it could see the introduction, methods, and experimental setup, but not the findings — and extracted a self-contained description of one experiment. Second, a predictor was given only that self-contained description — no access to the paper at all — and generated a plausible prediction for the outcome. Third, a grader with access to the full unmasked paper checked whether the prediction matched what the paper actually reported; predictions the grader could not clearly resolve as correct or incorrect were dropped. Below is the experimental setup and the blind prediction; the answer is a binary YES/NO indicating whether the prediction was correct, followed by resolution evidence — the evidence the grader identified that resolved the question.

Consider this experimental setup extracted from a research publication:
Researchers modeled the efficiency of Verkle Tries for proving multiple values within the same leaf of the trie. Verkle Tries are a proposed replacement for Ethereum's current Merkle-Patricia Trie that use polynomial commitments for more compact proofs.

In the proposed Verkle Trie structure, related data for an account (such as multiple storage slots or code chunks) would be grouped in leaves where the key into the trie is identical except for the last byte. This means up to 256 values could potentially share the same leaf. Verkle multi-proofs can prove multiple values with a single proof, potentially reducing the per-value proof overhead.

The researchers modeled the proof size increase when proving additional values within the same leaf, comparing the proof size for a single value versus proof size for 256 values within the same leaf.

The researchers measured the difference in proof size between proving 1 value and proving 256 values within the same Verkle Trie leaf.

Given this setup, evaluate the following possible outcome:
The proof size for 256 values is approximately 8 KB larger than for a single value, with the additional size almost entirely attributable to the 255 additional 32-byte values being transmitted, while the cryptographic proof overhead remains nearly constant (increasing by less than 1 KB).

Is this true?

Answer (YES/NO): NO